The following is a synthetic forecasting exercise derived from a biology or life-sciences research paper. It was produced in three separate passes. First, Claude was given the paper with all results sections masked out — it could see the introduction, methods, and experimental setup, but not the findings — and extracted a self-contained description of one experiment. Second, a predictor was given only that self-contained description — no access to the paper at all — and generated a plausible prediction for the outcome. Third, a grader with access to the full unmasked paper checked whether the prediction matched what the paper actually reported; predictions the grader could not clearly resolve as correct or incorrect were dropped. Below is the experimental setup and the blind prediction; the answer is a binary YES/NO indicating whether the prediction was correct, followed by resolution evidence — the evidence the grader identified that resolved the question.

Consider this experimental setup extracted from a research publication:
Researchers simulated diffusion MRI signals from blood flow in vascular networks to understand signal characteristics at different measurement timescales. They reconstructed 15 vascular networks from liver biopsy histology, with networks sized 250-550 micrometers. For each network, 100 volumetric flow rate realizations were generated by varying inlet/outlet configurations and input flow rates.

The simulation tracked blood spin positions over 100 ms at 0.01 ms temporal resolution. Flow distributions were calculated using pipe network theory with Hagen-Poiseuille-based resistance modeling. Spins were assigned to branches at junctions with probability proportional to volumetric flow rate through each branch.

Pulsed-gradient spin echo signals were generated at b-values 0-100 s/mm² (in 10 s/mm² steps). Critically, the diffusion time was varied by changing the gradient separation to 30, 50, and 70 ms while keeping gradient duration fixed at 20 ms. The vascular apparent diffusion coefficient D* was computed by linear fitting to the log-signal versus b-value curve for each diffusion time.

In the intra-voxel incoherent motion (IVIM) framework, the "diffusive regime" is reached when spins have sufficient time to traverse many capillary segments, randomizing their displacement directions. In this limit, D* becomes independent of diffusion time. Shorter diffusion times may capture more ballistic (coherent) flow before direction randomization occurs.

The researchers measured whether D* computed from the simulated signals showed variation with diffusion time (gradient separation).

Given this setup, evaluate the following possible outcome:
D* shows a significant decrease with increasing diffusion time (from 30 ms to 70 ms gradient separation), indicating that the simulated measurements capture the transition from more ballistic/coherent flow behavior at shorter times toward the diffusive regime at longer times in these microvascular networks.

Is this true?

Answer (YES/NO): NO